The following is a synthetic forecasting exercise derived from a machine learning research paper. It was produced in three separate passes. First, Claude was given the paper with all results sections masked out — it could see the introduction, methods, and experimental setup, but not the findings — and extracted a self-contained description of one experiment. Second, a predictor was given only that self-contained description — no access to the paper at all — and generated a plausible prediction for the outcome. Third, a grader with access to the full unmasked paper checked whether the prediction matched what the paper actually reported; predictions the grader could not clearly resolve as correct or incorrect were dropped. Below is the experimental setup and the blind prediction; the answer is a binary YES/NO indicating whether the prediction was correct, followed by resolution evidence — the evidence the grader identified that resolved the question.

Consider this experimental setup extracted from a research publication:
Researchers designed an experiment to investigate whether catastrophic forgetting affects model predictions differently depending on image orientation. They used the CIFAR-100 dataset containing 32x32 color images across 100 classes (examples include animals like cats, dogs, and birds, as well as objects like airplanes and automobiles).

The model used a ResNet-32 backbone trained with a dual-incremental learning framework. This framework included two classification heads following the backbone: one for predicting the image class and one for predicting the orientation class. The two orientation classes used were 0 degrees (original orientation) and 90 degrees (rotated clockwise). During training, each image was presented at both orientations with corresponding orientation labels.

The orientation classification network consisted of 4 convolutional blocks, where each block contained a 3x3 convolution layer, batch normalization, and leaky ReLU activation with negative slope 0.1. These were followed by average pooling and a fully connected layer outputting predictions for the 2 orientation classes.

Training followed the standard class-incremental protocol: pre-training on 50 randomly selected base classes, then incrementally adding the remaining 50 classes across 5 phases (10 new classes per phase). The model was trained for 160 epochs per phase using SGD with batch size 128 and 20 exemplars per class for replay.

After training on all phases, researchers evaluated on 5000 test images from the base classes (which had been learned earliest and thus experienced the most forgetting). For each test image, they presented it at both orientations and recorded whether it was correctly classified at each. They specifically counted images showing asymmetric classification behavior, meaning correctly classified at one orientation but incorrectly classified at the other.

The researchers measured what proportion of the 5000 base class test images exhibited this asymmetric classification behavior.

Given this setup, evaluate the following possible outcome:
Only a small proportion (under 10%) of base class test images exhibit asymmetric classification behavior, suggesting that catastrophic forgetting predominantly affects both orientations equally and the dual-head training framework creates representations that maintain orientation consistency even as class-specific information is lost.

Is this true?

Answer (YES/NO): NO